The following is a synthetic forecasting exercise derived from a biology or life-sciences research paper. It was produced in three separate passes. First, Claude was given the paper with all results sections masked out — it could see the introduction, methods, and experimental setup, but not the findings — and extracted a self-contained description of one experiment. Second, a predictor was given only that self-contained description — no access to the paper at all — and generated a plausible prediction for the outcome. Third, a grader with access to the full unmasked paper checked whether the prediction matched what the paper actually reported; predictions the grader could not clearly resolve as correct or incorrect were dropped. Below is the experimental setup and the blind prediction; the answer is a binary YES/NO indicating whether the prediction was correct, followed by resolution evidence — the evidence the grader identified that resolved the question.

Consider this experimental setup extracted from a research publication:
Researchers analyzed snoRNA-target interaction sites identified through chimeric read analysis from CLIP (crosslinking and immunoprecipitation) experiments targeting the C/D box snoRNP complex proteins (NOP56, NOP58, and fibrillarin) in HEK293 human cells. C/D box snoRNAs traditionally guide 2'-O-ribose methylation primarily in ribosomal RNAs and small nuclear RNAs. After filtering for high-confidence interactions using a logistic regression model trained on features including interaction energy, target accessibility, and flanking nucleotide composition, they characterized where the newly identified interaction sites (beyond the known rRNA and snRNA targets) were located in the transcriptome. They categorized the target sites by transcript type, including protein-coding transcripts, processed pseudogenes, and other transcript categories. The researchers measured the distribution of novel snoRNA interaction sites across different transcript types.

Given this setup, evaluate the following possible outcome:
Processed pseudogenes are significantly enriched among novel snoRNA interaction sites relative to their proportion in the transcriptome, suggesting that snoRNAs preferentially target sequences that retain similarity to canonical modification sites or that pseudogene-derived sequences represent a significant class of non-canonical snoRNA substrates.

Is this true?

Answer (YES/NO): NO